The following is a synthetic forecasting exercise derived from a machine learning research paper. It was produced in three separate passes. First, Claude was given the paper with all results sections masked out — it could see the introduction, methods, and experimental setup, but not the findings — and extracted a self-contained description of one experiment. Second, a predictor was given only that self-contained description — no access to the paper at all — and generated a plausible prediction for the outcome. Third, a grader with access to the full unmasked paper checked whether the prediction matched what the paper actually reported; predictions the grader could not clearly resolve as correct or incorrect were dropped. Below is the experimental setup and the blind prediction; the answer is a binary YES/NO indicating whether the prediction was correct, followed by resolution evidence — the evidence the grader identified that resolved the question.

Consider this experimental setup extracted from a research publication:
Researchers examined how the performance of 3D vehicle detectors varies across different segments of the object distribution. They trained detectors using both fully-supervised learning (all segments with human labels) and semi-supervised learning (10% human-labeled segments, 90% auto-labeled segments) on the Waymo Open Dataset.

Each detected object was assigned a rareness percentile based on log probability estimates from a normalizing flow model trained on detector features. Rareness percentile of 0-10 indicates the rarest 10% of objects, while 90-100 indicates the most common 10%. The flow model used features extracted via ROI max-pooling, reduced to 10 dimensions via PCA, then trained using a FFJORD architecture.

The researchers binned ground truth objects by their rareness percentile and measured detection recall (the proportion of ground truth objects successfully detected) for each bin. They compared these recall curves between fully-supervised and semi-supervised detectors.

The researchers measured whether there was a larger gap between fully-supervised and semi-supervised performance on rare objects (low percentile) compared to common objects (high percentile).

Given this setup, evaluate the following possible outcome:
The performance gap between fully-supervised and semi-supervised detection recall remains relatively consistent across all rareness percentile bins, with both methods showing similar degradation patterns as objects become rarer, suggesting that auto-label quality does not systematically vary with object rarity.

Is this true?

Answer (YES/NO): NO